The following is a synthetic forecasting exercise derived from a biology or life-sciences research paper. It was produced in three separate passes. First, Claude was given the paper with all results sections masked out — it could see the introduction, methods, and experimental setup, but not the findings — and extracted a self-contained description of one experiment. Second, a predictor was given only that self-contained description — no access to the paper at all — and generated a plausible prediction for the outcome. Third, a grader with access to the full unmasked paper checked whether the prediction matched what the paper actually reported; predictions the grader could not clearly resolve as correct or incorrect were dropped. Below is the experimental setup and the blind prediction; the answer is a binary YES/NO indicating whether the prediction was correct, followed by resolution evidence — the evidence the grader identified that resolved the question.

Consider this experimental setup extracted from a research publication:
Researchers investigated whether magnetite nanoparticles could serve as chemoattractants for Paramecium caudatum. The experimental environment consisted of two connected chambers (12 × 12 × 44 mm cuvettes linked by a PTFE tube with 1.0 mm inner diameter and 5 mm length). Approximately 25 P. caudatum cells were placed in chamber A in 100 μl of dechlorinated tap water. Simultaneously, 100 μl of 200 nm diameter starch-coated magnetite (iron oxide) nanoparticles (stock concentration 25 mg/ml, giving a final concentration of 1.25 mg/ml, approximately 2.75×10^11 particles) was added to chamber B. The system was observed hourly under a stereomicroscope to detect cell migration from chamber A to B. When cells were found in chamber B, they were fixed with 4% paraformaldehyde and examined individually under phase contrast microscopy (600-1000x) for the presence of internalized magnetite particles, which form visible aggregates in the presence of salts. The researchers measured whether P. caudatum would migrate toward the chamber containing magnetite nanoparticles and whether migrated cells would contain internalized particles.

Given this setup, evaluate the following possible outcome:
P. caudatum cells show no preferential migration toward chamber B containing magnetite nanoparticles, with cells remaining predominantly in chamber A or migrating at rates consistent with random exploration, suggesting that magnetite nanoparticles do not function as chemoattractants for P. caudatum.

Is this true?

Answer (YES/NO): NO